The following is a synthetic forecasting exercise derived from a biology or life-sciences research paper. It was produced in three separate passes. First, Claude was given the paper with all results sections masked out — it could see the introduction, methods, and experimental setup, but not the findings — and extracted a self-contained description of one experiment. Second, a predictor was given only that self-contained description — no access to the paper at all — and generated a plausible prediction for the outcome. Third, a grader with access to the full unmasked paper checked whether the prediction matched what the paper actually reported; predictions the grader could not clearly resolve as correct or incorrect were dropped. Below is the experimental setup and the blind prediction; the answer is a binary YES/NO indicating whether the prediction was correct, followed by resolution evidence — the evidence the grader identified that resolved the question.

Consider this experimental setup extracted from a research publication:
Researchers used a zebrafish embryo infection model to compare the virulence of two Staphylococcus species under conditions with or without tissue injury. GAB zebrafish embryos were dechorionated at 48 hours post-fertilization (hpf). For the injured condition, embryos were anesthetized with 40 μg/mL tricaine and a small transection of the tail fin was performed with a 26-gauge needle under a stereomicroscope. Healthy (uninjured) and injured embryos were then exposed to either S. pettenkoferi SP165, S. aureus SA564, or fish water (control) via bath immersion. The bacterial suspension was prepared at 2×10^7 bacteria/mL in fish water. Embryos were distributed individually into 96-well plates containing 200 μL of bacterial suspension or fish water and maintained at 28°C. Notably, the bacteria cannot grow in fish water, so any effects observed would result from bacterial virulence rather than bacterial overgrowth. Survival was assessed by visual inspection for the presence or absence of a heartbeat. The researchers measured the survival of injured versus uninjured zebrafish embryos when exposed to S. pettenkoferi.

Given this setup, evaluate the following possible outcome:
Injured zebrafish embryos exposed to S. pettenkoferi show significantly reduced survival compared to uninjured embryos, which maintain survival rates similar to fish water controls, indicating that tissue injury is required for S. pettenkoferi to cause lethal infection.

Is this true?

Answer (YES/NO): NO